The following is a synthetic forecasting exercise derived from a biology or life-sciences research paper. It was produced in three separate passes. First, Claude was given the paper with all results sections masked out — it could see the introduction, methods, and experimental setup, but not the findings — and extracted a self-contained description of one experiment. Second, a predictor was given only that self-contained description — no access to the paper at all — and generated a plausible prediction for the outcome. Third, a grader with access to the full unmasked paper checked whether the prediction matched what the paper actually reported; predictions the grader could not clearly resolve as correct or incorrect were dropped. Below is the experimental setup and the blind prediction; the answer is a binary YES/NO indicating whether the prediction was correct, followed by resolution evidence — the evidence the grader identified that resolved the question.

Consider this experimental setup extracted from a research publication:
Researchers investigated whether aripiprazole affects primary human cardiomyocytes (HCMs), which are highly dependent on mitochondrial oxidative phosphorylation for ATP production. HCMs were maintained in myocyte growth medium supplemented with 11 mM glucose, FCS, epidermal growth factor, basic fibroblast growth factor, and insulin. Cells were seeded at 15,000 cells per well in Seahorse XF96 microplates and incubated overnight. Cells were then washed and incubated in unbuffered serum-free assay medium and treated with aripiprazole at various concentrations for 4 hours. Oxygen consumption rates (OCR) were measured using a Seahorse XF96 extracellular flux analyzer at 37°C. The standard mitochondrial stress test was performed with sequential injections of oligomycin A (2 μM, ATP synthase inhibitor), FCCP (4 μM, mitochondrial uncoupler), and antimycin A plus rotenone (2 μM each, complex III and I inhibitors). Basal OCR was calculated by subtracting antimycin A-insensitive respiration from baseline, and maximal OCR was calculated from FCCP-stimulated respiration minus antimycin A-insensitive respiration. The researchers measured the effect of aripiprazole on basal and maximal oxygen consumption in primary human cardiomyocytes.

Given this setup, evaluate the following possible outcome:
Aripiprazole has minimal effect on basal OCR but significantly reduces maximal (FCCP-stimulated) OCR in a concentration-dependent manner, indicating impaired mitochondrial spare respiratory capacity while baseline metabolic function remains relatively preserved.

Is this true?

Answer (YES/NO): NO